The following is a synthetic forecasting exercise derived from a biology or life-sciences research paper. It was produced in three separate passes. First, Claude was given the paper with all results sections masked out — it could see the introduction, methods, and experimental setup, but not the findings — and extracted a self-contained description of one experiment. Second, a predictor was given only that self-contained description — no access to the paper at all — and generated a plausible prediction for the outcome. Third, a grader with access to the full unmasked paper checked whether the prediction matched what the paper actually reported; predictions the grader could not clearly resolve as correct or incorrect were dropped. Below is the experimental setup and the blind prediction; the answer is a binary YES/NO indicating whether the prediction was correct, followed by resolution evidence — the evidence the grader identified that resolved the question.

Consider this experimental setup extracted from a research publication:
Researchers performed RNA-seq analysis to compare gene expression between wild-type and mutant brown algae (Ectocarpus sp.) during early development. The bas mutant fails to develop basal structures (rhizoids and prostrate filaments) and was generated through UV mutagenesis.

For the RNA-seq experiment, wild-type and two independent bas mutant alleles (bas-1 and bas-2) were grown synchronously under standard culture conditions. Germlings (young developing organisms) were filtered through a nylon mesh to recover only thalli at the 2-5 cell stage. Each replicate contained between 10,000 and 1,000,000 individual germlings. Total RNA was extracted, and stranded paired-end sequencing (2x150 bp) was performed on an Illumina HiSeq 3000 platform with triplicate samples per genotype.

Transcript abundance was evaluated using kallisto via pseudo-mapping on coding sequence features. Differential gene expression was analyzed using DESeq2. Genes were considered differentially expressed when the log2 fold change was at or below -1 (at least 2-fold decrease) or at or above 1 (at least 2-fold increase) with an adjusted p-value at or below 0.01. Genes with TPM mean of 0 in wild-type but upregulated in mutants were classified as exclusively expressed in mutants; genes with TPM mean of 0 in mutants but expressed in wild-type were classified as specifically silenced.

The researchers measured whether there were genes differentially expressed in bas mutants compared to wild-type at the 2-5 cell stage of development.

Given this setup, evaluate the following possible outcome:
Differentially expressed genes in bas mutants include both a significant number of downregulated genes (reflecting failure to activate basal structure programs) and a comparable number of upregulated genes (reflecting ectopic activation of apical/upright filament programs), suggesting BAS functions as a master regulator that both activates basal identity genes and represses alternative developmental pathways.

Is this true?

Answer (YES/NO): NO